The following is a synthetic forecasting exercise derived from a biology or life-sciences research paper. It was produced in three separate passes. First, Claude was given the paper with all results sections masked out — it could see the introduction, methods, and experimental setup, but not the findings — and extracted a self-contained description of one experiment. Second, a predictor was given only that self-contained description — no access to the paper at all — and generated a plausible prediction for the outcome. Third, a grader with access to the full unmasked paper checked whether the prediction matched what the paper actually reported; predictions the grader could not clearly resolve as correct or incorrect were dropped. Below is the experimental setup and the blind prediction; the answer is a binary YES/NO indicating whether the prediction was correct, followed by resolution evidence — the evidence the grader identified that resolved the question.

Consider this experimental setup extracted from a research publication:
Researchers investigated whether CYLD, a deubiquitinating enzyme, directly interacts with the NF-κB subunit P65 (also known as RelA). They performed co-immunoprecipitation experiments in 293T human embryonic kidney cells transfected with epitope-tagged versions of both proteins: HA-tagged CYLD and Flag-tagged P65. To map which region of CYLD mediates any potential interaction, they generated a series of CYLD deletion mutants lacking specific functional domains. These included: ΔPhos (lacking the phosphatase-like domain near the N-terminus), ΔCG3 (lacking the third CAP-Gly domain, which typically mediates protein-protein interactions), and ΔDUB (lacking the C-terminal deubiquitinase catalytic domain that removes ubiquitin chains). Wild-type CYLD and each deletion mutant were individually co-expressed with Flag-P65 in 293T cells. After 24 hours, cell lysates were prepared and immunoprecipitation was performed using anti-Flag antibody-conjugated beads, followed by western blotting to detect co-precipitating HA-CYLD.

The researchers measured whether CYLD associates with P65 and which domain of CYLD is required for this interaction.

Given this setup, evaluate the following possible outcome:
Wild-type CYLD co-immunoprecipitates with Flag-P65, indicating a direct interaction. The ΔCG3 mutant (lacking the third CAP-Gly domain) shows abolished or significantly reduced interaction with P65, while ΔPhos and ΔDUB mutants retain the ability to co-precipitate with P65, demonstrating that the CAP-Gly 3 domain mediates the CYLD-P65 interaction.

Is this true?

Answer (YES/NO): NO